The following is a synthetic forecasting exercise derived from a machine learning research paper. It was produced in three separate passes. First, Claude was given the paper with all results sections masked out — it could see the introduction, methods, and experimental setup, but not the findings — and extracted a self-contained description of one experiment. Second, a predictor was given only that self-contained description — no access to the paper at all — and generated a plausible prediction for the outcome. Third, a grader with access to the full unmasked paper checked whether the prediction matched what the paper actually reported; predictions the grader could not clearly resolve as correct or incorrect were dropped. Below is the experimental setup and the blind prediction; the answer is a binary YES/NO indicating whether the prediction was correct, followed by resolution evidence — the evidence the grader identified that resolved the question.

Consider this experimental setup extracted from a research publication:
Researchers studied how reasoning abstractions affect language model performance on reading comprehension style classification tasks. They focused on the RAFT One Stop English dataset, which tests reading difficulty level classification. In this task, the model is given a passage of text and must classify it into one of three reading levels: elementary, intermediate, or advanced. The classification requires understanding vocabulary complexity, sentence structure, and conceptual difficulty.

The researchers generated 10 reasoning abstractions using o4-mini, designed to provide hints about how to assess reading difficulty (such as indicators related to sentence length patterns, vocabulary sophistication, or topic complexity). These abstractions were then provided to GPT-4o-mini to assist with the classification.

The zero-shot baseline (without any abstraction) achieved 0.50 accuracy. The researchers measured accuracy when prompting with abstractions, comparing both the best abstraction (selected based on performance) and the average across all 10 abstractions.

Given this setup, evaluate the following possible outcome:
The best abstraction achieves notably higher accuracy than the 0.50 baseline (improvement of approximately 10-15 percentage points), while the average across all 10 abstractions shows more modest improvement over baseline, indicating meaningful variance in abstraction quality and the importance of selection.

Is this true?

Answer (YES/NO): NO